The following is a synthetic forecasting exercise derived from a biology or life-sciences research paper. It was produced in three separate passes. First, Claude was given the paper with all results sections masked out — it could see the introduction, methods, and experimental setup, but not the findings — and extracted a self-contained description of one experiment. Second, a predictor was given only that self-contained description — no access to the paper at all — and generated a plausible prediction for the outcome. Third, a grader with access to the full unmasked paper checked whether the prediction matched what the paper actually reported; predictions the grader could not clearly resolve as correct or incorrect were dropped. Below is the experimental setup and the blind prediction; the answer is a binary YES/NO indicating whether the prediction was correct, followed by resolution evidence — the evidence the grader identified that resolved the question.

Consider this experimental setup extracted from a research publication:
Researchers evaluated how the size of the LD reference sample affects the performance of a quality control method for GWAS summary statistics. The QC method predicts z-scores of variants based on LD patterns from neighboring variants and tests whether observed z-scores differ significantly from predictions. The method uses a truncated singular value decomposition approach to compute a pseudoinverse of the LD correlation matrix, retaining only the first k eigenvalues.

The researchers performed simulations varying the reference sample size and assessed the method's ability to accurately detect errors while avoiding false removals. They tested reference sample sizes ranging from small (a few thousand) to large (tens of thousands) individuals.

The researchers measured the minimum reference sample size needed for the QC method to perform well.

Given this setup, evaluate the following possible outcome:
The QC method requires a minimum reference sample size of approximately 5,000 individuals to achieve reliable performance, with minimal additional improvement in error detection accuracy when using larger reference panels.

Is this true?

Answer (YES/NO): YES